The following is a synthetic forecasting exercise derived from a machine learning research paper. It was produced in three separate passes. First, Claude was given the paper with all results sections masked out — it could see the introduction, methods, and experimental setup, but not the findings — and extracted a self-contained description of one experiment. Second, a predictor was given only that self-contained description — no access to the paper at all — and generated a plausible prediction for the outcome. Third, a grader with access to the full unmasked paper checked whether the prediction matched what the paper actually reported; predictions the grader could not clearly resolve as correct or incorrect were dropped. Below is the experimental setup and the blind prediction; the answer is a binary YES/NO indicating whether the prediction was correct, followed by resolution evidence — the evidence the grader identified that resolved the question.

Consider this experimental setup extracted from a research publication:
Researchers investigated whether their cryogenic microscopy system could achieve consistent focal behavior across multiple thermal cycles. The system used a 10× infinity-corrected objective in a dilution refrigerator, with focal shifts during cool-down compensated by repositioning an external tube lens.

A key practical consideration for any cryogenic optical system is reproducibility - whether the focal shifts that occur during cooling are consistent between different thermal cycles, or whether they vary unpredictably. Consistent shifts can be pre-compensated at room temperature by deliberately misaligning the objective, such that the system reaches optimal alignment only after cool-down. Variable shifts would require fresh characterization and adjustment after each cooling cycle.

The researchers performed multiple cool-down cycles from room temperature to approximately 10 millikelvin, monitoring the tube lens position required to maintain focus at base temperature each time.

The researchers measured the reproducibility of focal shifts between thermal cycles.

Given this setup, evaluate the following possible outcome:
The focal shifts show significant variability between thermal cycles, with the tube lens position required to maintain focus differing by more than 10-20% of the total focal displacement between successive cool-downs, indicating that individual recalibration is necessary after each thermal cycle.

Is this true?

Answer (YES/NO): NO